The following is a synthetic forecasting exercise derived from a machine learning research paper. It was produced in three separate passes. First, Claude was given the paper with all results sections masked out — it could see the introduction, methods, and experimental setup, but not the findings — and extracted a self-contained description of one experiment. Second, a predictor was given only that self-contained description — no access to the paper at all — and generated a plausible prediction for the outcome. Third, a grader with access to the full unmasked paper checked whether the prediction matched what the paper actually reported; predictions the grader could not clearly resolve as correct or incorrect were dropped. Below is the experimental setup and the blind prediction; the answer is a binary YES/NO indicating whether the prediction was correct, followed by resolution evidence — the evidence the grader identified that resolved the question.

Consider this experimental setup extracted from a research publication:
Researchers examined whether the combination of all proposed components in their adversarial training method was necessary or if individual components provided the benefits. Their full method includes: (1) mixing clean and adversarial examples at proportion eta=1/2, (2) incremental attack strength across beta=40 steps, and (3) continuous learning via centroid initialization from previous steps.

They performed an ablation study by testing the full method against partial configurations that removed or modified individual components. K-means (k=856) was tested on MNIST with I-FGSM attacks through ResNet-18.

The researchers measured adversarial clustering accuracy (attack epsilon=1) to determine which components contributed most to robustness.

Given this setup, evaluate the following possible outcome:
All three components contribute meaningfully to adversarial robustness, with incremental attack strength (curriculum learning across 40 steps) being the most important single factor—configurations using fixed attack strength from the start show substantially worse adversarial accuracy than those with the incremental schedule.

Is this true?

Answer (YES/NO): NO